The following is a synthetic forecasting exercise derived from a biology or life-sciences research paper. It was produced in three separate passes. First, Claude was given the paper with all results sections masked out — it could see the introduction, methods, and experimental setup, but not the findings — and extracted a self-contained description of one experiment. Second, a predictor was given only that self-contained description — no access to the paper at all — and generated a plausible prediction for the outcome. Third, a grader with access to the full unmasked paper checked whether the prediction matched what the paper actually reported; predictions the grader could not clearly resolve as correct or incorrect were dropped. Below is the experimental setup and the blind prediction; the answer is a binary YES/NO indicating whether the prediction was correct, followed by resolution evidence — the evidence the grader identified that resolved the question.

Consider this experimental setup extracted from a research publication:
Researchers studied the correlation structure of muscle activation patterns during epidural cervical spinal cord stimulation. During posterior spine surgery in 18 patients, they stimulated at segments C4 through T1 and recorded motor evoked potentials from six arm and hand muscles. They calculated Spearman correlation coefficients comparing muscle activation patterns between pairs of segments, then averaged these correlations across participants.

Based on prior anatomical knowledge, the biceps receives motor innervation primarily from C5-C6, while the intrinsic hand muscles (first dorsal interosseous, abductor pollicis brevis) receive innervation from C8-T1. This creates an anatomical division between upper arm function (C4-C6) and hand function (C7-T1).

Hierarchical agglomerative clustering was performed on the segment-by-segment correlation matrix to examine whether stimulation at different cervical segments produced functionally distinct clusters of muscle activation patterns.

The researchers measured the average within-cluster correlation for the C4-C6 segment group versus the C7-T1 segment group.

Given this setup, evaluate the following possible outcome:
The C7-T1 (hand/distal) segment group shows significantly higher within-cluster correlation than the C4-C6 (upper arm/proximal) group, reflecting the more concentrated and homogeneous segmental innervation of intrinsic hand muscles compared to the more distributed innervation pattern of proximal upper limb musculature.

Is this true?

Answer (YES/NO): NO